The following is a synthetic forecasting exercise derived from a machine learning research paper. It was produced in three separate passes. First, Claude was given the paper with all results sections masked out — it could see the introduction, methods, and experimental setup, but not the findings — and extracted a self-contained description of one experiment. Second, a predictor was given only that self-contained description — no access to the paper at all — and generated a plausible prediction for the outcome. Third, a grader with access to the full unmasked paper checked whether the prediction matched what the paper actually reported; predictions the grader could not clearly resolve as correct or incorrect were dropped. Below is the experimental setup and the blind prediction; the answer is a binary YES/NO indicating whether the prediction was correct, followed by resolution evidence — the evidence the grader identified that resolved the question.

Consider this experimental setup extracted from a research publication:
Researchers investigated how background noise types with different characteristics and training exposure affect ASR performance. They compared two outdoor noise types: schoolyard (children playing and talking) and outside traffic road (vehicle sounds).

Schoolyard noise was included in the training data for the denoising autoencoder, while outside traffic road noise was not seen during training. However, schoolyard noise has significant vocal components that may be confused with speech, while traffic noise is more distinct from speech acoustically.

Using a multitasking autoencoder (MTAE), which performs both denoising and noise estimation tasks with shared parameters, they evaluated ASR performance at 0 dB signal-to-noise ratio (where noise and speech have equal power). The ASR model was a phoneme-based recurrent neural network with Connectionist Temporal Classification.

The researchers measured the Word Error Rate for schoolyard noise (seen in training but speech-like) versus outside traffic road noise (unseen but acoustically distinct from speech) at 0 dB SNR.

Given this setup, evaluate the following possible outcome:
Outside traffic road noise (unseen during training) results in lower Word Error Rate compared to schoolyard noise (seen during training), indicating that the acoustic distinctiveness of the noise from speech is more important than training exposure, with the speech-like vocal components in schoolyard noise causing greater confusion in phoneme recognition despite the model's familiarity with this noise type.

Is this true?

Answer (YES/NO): NO